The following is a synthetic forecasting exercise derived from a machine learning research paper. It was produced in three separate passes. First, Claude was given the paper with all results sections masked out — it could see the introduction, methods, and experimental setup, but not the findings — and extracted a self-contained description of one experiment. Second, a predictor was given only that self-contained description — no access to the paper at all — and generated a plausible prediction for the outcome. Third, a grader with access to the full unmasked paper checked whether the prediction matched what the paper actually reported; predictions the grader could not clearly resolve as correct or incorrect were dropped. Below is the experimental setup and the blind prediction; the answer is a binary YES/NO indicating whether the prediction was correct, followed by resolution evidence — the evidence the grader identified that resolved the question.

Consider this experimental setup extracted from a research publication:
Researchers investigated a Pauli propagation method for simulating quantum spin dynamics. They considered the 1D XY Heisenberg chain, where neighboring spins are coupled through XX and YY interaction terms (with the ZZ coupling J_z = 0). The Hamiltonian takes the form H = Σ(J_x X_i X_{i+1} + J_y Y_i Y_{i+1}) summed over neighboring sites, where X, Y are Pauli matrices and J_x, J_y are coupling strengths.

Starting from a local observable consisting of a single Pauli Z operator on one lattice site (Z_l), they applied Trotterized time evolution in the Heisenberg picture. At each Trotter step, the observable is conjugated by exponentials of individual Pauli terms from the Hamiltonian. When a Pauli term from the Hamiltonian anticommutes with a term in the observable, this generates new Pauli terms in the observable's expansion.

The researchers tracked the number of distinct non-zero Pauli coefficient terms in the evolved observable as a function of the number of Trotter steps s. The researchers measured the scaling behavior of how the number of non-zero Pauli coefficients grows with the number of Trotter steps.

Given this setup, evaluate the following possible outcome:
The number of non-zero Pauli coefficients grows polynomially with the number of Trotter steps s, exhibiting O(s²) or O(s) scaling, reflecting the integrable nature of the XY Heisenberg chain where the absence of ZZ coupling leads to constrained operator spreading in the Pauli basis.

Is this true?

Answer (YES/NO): YES